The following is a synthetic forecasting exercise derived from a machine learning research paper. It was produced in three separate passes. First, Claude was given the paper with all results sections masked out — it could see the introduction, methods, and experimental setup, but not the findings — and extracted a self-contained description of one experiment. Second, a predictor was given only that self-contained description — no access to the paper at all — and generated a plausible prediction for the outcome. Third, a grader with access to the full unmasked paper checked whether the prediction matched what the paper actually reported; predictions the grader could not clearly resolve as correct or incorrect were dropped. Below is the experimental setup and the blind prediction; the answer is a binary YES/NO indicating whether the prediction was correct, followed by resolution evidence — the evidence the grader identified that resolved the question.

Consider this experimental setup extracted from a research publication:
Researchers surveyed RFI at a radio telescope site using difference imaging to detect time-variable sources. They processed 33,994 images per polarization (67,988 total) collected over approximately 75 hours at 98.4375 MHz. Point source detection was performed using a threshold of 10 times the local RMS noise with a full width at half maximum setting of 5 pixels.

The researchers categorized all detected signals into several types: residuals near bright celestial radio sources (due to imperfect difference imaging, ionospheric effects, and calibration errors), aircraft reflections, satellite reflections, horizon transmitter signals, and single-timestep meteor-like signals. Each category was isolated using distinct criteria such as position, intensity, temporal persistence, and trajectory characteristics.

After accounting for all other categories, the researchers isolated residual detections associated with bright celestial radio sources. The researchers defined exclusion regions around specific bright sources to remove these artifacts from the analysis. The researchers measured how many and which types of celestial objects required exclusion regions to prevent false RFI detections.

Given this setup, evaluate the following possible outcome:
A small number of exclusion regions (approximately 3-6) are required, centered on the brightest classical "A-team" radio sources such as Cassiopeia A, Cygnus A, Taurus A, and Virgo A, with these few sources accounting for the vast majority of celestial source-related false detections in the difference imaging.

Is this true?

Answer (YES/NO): NO